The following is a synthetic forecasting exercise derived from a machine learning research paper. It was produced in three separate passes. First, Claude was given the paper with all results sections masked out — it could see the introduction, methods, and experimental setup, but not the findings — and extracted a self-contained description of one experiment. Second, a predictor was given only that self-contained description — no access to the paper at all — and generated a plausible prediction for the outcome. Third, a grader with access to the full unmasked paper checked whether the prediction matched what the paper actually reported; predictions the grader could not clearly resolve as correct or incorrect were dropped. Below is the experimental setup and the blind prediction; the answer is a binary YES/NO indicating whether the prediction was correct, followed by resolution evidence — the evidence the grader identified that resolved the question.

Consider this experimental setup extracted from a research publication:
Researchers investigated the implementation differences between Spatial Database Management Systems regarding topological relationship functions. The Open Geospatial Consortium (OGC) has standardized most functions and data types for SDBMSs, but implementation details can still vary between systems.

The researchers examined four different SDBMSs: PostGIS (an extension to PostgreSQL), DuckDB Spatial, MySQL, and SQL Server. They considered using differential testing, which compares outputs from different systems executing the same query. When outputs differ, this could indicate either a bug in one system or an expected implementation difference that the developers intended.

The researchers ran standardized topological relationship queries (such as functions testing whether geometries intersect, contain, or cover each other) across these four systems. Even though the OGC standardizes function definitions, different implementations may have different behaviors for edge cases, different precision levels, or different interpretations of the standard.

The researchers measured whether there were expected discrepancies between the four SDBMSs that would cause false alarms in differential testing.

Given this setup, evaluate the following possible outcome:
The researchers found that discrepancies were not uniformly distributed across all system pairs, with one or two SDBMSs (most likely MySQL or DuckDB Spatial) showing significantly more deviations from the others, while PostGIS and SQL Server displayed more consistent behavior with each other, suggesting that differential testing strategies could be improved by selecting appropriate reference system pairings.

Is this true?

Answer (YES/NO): NO